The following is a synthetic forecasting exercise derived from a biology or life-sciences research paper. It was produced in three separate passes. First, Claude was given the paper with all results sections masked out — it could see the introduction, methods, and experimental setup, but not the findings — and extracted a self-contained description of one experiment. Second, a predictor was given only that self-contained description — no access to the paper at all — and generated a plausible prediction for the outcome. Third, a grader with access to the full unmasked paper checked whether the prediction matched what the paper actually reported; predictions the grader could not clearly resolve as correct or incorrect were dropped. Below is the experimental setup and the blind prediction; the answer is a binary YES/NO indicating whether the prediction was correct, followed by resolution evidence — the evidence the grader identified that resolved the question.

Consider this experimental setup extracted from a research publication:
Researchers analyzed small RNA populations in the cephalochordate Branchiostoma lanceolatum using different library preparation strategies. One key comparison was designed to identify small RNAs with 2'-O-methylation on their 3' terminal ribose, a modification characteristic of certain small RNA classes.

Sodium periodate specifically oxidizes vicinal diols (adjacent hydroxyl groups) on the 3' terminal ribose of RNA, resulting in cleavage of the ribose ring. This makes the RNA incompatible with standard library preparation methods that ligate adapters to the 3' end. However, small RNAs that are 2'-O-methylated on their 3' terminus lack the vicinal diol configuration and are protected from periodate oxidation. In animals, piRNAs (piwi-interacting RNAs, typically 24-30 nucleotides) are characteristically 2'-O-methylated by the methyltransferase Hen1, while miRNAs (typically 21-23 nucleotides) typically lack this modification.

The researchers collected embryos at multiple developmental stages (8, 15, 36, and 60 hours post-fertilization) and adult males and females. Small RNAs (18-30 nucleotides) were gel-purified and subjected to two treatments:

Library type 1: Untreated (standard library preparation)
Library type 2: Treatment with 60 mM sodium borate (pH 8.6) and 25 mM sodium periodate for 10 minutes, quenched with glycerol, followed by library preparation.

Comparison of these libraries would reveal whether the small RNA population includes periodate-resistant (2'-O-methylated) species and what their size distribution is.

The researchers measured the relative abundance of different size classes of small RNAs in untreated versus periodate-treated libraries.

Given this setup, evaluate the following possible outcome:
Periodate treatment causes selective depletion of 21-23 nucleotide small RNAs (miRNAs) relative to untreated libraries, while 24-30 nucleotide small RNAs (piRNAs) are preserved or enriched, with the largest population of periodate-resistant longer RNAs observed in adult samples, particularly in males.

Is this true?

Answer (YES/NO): NO